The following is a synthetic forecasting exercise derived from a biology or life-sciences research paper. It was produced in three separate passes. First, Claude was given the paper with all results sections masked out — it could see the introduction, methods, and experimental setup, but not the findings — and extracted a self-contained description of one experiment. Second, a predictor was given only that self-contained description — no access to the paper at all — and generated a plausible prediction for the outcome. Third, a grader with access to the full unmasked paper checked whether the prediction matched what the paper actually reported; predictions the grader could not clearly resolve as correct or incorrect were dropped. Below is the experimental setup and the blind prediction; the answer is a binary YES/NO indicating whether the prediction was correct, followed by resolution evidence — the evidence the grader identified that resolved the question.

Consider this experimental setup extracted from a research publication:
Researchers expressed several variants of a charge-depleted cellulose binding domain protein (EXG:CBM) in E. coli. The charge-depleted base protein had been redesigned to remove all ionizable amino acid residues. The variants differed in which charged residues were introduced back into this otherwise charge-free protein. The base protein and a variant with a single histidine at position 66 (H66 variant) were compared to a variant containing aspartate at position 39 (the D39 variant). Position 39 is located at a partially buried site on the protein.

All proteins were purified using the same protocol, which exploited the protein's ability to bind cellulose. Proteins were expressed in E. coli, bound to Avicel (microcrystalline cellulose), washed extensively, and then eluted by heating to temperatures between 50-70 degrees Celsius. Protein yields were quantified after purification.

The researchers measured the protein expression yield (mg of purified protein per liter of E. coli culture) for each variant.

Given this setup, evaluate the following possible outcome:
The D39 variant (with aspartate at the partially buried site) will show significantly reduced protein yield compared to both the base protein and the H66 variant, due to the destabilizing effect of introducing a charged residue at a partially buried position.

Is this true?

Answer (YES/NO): YES